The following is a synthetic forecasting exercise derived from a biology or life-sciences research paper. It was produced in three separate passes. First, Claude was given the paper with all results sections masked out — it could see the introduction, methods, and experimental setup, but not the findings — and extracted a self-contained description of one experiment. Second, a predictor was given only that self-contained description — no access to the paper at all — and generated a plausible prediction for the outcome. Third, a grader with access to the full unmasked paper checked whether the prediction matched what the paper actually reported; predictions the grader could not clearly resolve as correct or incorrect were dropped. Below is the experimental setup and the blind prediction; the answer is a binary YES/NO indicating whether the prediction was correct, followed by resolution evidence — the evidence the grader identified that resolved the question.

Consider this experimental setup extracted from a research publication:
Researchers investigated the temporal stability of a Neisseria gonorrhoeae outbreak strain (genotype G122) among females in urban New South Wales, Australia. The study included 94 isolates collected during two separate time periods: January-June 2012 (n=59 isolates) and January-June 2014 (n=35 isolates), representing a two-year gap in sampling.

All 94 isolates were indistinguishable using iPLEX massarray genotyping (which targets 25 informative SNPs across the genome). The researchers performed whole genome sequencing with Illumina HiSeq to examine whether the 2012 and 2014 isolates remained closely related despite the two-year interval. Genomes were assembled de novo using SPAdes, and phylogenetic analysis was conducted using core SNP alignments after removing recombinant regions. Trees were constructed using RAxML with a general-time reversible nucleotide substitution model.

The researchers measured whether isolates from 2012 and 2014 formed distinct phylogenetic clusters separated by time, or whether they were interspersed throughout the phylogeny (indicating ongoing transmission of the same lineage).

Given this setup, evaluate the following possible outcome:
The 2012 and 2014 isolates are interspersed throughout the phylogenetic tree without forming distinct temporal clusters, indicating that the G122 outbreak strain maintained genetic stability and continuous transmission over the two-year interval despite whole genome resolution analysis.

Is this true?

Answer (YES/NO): YES